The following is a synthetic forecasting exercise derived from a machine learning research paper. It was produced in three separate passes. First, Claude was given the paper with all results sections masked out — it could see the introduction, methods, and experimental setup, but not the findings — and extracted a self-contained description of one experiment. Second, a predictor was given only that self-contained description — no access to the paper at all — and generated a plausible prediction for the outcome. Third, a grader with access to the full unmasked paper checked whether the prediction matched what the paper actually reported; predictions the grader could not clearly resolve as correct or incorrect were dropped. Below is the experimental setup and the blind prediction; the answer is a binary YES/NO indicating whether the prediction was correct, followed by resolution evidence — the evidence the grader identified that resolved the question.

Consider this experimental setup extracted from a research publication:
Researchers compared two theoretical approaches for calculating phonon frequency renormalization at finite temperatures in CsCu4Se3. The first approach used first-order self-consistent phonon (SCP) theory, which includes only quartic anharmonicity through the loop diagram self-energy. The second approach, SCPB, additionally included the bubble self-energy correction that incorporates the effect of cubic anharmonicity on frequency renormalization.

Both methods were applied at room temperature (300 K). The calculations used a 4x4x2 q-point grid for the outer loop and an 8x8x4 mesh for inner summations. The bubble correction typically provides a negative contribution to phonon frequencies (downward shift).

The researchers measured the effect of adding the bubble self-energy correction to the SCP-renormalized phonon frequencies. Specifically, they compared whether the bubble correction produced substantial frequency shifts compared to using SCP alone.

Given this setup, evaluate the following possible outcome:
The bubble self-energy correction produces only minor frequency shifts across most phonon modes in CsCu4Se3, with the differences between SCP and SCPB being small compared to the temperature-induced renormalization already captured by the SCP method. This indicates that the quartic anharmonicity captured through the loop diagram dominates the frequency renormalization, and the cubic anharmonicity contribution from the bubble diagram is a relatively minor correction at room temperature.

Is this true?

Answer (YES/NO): NO